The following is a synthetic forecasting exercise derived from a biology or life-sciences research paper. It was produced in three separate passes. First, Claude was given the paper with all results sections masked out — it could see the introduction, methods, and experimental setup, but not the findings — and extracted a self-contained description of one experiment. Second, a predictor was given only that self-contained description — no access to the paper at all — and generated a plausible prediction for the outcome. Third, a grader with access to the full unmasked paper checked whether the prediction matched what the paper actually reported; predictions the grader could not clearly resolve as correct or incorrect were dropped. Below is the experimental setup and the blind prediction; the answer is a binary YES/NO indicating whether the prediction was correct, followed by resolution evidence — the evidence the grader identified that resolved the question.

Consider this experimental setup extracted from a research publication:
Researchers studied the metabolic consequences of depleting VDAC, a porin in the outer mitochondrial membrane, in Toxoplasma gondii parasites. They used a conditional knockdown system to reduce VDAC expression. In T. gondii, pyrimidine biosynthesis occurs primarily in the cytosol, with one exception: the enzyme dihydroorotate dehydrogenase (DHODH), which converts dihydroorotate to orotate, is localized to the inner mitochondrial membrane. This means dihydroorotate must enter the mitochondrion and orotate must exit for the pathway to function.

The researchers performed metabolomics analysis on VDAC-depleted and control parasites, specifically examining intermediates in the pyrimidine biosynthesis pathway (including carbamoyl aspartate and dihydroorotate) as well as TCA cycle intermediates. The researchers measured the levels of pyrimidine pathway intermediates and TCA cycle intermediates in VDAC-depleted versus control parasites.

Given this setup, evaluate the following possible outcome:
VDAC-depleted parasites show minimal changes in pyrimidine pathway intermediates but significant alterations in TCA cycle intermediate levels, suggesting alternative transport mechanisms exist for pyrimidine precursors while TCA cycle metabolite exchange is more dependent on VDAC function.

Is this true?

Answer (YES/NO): NO